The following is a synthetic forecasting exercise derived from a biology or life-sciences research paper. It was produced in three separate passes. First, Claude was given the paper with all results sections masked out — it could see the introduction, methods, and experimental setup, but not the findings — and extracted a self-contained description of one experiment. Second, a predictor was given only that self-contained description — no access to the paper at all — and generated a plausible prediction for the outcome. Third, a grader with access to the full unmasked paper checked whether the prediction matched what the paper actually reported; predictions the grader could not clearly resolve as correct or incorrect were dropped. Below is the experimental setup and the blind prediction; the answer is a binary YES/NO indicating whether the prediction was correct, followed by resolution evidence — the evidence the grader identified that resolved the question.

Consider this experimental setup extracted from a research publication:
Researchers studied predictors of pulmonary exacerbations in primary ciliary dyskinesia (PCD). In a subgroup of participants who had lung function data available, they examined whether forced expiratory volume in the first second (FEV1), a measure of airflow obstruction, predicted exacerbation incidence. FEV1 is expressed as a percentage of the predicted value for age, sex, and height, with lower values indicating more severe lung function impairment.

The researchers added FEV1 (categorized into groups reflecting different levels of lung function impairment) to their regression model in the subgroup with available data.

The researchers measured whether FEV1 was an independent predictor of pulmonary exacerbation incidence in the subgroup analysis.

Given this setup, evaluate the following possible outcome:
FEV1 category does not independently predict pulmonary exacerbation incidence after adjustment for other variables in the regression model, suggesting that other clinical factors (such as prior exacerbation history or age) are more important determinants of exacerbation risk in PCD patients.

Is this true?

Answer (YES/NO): NO